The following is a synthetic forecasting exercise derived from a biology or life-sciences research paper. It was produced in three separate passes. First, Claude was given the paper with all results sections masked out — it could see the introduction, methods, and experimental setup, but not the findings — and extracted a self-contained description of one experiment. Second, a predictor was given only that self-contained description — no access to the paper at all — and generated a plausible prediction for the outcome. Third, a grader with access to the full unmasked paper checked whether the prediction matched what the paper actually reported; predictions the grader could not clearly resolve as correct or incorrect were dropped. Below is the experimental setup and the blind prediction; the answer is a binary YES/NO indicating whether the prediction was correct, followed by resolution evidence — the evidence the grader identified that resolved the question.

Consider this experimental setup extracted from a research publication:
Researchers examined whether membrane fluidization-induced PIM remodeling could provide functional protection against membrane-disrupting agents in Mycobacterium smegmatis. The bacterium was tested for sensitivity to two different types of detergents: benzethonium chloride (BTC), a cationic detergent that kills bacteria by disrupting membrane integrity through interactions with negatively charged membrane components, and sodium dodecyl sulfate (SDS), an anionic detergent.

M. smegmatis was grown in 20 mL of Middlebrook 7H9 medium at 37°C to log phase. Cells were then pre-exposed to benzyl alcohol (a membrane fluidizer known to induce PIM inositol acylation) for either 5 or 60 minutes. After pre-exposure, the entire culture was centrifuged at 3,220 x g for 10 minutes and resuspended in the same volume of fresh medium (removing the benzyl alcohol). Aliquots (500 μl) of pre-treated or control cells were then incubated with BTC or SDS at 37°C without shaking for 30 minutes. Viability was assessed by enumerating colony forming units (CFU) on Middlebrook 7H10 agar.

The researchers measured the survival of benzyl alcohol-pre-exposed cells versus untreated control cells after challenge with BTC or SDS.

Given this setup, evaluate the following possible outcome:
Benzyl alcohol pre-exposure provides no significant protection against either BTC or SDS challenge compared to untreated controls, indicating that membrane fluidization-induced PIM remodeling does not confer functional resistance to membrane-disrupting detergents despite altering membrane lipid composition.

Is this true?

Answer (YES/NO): NO